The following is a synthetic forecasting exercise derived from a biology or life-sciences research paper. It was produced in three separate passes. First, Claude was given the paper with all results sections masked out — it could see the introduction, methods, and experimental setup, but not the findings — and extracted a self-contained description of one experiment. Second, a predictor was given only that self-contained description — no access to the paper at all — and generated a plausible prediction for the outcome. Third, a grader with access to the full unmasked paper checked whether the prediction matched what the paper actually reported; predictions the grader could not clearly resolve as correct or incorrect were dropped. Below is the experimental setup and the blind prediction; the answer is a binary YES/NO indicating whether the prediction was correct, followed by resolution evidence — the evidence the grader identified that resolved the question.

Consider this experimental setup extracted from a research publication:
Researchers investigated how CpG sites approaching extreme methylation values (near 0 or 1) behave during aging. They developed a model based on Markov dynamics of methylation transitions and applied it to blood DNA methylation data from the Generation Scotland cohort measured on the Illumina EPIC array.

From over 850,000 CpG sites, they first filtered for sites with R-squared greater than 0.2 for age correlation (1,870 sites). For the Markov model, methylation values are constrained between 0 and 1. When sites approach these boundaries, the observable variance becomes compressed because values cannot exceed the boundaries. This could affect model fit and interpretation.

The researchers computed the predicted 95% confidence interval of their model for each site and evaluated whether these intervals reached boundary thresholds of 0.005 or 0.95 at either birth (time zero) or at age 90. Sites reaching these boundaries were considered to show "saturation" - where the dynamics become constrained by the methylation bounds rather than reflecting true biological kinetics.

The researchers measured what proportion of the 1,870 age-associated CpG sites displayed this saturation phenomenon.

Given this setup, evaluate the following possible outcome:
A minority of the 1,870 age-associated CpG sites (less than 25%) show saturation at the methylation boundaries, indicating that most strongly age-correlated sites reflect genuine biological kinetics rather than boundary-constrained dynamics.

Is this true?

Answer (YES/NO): YES